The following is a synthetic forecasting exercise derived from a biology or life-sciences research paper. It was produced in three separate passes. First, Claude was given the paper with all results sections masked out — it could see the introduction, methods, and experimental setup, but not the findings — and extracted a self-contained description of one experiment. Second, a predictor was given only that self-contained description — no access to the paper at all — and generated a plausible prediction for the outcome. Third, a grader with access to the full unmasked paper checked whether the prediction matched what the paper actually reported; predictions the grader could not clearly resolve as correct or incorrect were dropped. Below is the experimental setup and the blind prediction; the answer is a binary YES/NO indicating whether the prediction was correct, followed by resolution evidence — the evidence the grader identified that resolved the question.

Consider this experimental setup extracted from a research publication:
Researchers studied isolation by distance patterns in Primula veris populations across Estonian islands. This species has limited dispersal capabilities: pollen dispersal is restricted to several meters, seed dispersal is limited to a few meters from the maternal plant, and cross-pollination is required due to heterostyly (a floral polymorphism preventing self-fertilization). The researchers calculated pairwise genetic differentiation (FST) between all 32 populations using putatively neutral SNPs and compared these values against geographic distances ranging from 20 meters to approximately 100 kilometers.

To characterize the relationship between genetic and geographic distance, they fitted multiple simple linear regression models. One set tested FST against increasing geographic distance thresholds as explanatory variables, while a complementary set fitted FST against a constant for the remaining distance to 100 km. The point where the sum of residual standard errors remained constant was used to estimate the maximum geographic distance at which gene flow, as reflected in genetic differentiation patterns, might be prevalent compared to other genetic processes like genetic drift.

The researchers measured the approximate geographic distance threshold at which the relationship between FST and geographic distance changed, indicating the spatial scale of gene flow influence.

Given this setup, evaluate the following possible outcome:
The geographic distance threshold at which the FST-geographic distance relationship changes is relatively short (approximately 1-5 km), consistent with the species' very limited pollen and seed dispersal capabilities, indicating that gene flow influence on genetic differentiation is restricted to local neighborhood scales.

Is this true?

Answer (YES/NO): NO